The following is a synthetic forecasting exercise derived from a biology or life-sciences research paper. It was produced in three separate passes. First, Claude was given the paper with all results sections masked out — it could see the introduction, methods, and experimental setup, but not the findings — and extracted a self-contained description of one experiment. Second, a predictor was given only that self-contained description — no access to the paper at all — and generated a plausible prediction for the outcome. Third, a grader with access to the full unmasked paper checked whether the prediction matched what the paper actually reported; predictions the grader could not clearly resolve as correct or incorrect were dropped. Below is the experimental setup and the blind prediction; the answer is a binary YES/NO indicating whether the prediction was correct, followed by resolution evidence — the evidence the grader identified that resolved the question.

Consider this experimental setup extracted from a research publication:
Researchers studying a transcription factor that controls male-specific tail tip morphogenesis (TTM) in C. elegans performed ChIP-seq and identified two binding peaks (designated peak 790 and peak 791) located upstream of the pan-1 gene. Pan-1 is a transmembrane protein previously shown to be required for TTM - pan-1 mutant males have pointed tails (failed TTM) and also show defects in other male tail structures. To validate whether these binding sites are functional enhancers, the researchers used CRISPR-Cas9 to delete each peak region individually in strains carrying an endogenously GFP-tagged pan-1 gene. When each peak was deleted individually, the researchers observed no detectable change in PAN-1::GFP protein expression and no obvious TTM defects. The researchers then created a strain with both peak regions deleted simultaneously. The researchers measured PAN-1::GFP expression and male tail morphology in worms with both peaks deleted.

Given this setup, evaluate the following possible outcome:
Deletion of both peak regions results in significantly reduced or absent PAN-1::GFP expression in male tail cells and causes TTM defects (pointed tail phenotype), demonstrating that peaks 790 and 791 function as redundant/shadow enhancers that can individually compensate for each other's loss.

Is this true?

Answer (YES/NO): NO